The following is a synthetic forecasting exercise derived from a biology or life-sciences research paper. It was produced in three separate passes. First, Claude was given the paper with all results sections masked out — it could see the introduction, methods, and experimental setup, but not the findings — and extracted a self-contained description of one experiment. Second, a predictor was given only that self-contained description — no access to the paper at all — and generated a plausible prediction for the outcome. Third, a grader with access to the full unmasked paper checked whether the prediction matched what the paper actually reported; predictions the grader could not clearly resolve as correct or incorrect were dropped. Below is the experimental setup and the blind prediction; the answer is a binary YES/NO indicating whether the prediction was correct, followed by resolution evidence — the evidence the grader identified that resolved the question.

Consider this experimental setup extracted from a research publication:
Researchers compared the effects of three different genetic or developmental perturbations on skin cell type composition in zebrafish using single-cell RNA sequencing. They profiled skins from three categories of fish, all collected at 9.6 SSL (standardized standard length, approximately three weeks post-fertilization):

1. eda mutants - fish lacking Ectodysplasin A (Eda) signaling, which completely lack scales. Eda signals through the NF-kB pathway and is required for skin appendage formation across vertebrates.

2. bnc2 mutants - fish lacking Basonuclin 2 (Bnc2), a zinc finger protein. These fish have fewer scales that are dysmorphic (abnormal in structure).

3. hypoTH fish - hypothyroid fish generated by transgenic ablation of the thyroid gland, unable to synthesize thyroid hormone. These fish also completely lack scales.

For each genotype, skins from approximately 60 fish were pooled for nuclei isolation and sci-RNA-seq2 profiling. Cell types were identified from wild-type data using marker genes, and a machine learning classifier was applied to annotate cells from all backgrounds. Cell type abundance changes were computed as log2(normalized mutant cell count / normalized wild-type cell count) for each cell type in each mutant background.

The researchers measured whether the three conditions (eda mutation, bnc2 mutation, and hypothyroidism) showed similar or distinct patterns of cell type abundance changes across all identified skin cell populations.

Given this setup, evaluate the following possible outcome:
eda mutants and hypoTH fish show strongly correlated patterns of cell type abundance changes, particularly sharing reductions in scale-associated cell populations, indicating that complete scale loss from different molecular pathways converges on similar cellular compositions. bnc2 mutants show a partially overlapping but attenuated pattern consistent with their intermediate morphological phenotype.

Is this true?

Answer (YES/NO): NO